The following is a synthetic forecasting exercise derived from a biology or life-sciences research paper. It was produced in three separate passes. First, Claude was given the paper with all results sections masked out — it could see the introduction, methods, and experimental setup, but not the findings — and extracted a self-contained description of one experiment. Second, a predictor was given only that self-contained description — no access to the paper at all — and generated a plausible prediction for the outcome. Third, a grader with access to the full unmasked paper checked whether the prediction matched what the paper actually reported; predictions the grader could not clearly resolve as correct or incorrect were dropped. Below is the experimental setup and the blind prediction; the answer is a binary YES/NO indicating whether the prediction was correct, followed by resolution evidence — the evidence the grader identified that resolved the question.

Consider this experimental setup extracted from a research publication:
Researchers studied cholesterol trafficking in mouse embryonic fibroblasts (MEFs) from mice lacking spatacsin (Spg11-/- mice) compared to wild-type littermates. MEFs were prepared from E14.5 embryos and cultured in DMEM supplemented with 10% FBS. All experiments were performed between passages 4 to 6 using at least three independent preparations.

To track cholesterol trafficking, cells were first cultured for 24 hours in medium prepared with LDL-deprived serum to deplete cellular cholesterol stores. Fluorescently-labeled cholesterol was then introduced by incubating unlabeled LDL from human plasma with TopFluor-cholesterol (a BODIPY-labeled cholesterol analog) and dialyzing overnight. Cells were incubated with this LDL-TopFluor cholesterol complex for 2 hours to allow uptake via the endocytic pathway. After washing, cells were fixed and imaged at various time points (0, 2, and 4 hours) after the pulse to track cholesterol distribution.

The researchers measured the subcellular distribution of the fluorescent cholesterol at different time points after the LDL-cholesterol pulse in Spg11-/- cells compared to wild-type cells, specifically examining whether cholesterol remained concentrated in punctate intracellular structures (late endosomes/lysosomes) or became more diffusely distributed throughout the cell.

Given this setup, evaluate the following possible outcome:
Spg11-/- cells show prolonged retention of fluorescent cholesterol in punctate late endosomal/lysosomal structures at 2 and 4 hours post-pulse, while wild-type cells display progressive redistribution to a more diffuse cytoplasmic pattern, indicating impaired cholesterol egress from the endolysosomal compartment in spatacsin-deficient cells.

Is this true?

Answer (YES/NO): NO